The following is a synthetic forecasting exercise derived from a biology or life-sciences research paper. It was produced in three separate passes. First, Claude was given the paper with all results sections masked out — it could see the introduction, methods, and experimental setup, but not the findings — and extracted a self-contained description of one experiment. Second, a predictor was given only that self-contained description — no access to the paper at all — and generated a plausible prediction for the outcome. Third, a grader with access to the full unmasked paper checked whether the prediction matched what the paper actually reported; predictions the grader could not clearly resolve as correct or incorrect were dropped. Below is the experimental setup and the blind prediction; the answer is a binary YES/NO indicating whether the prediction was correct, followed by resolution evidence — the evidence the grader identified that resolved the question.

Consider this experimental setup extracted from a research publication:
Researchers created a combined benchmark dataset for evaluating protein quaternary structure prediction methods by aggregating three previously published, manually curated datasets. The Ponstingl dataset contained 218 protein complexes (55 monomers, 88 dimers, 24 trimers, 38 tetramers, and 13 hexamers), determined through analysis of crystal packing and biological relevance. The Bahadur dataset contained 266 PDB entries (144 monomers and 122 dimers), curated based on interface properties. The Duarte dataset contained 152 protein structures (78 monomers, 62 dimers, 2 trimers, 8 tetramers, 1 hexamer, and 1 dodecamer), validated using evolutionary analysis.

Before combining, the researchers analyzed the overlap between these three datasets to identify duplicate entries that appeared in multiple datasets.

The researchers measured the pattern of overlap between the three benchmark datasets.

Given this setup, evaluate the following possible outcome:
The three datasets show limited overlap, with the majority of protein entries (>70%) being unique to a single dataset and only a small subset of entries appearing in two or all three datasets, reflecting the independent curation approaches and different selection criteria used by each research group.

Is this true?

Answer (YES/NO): YES